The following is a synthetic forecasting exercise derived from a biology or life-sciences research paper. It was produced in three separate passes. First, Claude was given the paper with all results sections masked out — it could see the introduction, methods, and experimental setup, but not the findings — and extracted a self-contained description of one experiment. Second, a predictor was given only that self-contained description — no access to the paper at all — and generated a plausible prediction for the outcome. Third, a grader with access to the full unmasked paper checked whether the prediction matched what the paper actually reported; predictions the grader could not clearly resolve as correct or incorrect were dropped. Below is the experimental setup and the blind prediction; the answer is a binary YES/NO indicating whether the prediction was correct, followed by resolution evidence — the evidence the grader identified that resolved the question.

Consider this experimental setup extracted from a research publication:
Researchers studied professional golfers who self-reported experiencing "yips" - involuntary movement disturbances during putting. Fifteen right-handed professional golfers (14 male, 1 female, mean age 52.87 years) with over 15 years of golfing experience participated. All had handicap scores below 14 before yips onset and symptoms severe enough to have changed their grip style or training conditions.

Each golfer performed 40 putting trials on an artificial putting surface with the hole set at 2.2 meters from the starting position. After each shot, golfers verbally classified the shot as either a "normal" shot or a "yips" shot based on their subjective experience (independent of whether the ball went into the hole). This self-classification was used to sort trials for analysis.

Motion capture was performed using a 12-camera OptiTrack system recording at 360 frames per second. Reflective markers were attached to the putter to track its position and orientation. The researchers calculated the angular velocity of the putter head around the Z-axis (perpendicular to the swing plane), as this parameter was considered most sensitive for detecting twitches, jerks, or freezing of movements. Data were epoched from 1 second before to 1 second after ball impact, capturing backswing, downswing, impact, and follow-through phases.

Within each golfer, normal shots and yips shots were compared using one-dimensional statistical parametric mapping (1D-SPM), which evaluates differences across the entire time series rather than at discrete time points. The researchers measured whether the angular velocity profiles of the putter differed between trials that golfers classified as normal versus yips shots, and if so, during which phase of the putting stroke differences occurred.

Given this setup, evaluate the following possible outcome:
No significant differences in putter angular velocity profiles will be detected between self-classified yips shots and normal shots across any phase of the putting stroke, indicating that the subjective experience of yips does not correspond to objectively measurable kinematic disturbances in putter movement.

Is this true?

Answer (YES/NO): NO